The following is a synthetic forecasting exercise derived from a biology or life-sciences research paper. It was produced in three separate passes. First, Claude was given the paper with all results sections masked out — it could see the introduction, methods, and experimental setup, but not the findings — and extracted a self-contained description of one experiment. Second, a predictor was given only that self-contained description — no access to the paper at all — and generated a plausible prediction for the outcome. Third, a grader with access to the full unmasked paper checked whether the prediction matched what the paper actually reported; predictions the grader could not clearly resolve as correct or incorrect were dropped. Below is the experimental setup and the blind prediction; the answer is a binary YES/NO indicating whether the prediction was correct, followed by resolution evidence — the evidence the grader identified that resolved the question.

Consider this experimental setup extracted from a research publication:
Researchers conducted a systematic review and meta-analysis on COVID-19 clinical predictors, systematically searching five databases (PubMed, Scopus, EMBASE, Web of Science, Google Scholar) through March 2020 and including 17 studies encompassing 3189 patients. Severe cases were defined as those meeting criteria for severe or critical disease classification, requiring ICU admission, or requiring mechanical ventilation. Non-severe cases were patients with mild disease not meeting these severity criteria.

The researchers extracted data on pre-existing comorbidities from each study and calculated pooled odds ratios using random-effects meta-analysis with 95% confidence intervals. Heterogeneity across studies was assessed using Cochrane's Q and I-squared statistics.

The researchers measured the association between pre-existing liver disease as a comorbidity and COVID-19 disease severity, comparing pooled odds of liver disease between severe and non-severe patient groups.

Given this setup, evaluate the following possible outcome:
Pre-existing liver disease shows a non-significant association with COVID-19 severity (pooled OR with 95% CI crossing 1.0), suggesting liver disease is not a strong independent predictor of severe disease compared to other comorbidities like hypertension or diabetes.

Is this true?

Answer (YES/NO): YES